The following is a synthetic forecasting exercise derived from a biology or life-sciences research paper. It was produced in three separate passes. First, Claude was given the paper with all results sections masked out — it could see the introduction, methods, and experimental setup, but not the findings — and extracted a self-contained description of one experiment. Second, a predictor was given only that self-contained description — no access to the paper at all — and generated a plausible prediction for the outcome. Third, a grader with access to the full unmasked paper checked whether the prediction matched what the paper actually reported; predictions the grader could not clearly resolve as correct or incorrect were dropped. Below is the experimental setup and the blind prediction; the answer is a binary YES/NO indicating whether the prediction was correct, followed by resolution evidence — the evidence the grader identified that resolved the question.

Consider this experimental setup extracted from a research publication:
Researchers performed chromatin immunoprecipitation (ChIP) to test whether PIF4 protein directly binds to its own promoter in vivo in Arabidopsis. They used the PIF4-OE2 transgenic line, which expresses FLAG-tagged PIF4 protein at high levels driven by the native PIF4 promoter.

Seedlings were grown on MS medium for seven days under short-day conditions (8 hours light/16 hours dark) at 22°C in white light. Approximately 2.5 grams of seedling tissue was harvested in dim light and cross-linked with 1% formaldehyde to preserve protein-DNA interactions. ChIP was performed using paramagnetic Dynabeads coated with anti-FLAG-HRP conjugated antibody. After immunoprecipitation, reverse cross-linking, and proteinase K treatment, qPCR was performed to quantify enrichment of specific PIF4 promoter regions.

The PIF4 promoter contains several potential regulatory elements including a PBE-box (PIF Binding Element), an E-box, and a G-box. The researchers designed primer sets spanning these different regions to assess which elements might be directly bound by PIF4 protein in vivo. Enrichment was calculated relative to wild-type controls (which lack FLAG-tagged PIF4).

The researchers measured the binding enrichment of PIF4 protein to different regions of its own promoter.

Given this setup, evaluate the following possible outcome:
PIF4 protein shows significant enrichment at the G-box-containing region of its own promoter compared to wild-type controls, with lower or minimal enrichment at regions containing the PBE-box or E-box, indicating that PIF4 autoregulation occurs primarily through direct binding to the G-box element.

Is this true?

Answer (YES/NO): NO